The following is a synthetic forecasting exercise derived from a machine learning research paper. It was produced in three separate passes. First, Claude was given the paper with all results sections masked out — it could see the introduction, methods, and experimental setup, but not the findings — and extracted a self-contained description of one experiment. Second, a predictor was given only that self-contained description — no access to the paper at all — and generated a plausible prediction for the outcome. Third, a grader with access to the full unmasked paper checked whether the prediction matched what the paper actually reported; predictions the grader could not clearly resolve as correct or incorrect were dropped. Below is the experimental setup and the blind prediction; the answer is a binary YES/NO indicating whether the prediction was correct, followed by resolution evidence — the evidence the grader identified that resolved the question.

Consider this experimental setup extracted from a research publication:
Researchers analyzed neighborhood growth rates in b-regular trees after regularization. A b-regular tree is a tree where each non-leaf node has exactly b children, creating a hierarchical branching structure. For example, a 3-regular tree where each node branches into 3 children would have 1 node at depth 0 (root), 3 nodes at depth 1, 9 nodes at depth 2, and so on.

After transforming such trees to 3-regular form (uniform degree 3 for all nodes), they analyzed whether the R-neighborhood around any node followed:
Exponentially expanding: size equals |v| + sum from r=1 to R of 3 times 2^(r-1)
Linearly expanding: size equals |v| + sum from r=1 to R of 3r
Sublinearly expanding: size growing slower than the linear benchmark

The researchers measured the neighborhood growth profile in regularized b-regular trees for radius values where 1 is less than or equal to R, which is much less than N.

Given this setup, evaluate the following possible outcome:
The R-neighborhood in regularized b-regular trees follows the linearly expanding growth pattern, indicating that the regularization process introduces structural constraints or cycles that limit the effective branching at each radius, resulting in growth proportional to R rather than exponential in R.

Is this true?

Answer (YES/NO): NO